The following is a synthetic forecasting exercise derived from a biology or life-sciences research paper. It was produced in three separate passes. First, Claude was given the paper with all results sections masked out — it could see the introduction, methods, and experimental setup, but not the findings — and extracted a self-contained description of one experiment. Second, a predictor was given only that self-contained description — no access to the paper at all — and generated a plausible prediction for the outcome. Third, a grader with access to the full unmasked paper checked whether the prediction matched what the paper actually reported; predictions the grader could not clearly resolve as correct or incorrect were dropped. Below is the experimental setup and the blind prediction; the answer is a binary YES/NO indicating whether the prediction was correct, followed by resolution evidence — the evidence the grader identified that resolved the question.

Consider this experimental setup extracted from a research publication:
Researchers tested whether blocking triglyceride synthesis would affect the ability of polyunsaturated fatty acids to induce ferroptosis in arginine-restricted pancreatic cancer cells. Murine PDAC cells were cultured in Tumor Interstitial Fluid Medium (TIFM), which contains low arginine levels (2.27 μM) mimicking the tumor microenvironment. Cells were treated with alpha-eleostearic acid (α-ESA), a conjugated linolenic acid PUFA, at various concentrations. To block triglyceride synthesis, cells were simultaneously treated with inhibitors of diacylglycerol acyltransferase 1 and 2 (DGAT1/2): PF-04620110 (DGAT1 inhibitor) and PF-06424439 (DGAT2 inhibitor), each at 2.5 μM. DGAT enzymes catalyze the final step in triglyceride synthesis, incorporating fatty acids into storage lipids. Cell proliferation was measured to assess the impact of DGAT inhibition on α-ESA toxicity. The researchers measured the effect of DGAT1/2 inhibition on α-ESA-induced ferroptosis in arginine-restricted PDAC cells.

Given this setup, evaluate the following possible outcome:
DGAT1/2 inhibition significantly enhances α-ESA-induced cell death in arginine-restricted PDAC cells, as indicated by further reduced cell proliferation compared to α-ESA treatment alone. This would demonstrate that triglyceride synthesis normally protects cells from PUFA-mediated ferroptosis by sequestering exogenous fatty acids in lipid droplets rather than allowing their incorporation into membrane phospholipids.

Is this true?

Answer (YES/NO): NO